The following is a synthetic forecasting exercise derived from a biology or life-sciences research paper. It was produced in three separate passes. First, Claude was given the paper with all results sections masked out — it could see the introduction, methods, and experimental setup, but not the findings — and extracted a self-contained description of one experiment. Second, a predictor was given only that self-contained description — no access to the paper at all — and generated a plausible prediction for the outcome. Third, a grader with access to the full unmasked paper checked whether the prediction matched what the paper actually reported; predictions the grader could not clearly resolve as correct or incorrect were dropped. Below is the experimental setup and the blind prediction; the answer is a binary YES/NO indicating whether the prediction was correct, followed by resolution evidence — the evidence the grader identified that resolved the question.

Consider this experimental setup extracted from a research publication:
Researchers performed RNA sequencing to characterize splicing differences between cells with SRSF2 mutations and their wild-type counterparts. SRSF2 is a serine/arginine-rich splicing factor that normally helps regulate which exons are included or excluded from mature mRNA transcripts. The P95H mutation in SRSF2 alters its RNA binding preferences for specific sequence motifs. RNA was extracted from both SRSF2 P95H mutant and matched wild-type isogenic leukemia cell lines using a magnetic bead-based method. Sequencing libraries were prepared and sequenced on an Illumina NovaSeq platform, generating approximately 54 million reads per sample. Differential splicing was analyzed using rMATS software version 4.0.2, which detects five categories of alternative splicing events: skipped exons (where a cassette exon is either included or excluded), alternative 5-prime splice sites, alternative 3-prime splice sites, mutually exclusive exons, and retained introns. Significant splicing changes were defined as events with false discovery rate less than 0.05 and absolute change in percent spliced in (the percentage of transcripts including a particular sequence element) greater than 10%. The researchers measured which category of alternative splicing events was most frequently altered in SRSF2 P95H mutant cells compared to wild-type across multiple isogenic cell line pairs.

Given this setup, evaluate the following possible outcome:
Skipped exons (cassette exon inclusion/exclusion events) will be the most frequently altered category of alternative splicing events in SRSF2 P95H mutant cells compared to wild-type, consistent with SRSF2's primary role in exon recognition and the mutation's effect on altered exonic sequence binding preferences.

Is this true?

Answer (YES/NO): YES